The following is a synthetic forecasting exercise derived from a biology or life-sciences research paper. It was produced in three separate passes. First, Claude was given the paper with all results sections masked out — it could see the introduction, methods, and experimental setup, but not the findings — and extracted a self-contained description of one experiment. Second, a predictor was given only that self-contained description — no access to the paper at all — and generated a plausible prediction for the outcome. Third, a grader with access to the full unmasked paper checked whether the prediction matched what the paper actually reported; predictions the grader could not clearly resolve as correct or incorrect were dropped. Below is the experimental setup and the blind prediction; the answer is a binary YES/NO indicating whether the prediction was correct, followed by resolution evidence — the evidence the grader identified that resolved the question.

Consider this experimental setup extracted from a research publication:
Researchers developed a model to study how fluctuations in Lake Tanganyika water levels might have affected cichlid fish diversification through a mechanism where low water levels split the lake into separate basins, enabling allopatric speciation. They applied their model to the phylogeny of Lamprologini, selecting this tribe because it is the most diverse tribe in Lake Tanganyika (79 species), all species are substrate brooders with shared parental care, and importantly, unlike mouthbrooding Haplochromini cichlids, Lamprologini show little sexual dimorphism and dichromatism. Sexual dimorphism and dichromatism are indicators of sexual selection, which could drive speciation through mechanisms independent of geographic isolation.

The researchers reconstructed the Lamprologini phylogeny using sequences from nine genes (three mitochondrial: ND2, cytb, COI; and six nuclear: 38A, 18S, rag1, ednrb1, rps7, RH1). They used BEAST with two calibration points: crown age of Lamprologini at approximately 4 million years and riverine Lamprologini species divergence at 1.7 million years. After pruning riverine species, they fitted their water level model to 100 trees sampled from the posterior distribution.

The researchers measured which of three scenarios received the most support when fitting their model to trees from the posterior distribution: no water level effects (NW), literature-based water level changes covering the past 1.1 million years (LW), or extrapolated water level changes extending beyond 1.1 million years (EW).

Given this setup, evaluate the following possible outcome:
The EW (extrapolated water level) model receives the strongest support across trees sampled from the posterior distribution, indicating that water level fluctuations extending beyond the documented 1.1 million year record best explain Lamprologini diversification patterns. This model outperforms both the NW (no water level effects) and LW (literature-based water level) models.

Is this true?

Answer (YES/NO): NO